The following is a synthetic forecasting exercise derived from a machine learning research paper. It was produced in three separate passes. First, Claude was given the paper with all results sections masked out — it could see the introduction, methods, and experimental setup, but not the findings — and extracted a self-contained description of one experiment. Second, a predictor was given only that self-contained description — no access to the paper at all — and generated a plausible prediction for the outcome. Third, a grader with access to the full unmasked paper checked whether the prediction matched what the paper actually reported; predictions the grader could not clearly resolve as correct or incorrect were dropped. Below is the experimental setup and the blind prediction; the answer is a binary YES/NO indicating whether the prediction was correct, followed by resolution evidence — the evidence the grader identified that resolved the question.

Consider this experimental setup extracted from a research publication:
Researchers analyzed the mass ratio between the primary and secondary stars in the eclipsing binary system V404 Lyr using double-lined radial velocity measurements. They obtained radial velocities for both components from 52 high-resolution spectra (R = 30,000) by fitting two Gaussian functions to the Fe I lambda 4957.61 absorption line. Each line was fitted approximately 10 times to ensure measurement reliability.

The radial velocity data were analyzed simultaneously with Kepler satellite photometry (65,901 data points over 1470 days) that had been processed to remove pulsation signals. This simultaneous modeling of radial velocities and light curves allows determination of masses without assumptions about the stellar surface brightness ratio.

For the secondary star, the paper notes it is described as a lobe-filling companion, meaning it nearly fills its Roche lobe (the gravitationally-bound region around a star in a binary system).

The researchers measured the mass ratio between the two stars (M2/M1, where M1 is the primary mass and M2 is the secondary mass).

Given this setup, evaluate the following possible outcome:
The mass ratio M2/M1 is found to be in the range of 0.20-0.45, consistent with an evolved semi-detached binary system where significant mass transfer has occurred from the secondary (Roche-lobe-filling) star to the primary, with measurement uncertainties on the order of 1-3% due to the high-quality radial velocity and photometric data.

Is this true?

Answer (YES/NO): NO